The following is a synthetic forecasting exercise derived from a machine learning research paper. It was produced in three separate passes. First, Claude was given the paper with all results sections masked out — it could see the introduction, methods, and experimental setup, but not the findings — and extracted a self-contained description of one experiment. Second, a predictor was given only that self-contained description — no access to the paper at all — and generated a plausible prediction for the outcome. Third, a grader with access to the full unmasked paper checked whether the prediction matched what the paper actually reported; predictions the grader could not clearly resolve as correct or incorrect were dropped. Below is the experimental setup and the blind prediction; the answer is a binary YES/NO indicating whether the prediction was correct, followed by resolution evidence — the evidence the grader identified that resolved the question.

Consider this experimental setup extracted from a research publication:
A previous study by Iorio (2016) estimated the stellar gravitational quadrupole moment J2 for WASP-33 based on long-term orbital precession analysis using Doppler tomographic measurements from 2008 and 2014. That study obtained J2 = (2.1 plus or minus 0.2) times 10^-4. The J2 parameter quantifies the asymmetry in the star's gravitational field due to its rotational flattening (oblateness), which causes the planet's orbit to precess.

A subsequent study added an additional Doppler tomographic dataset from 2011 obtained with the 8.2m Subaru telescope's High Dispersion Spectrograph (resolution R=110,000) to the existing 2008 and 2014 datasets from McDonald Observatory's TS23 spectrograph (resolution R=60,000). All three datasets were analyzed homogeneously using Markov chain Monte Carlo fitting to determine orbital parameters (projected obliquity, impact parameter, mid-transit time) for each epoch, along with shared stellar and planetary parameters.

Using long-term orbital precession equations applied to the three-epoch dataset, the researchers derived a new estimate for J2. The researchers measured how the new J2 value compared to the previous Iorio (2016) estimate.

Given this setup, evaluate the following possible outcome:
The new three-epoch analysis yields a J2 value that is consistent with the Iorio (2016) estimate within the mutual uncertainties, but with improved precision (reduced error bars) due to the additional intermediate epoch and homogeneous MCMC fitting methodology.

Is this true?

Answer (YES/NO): NO